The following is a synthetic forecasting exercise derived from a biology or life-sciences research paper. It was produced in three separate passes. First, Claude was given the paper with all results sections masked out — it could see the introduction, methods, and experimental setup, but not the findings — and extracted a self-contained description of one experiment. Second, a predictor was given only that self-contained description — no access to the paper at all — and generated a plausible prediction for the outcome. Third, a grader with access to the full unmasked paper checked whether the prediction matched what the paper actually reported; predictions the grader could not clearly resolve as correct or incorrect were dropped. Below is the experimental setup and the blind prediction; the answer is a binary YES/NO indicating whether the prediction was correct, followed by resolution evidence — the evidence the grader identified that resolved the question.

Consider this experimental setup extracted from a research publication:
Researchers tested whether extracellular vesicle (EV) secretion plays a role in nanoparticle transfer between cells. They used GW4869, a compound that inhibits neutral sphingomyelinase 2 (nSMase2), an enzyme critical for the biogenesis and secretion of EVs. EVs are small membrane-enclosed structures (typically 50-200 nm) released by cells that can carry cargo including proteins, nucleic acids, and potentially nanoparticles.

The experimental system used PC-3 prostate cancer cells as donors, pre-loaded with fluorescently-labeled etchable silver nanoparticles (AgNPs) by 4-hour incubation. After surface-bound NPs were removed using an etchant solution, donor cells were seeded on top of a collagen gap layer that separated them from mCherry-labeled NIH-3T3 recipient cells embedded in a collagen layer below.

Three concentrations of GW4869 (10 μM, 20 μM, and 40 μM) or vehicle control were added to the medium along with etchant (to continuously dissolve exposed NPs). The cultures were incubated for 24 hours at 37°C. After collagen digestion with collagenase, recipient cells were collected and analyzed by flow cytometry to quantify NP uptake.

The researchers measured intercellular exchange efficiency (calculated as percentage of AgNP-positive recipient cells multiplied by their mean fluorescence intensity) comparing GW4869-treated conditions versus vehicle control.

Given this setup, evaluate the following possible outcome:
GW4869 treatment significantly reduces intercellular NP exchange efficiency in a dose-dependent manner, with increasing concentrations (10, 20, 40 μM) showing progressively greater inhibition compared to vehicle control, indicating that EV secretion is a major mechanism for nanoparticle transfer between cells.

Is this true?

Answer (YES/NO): NO